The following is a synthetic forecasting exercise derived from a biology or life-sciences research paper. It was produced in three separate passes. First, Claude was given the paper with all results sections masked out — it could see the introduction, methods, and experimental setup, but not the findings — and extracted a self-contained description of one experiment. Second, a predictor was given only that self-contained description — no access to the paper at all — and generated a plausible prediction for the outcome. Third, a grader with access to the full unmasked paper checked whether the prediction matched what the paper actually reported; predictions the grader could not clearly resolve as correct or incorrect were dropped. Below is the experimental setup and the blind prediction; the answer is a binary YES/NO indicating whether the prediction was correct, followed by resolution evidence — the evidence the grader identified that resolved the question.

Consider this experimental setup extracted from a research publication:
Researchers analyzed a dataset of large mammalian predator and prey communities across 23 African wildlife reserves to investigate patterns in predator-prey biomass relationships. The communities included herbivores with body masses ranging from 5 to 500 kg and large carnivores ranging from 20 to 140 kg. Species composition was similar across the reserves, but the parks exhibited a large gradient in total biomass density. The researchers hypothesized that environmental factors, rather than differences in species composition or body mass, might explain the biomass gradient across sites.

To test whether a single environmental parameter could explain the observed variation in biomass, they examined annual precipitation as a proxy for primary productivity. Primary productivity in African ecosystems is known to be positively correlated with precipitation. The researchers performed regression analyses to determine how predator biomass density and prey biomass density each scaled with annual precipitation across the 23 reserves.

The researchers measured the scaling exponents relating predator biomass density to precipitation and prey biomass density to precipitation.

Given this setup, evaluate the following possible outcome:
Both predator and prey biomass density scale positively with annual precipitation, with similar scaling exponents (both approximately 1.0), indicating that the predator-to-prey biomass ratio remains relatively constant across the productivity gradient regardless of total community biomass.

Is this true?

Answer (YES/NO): NO